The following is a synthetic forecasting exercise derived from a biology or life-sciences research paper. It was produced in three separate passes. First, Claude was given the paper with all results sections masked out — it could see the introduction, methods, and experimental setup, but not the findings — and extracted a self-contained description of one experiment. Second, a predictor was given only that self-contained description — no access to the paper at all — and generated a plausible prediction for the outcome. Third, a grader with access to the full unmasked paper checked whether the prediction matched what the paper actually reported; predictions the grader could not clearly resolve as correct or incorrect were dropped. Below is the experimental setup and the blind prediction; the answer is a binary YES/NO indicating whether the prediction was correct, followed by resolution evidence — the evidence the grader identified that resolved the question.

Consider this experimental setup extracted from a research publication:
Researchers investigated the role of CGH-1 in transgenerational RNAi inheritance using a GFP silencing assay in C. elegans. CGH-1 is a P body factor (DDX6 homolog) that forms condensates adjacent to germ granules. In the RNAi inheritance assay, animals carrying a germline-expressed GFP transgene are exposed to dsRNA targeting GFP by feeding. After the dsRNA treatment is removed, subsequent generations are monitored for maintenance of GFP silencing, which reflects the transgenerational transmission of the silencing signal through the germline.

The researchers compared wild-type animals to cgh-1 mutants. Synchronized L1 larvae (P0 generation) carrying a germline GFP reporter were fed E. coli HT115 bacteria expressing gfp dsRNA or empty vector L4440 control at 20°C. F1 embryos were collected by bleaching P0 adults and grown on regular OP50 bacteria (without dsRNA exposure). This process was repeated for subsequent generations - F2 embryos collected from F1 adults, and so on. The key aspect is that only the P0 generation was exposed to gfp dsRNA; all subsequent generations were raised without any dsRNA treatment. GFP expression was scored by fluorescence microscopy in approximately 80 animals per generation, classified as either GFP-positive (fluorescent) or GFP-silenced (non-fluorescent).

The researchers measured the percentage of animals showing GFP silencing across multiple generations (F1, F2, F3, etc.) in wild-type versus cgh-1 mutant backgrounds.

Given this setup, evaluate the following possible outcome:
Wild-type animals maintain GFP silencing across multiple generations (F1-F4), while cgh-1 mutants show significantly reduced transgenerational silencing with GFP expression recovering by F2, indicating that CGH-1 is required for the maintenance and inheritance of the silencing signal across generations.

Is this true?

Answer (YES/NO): YES